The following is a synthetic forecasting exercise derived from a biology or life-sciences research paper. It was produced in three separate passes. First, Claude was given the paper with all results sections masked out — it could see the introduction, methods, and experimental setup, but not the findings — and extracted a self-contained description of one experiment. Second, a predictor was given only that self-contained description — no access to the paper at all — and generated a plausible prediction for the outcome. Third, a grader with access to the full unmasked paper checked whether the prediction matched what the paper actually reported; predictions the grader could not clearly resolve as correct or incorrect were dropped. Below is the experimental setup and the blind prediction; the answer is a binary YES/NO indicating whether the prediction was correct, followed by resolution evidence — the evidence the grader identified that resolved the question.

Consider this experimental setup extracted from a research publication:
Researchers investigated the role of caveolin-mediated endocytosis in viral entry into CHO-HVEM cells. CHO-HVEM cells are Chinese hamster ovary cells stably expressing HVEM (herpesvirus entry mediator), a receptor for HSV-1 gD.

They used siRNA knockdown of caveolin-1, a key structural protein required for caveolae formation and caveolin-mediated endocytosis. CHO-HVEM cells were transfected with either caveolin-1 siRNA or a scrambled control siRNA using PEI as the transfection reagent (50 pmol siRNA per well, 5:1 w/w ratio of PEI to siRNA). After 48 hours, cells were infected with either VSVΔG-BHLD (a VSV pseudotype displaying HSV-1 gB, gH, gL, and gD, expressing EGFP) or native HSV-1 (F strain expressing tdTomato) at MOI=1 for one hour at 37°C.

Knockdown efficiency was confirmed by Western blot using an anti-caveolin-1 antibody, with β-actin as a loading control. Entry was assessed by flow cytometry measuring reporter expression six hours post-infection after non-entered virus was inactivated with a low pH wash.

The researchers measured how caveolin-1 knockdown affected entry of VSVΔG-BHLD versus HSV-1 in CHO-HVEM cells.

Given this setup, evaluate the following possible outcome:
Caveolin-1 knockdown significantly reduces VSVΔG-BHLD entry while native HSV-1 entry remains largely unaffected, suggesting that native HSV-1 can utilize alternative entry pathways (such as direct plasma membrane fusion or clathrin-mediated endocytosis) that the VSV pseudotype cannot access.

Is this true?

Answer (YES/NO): NO